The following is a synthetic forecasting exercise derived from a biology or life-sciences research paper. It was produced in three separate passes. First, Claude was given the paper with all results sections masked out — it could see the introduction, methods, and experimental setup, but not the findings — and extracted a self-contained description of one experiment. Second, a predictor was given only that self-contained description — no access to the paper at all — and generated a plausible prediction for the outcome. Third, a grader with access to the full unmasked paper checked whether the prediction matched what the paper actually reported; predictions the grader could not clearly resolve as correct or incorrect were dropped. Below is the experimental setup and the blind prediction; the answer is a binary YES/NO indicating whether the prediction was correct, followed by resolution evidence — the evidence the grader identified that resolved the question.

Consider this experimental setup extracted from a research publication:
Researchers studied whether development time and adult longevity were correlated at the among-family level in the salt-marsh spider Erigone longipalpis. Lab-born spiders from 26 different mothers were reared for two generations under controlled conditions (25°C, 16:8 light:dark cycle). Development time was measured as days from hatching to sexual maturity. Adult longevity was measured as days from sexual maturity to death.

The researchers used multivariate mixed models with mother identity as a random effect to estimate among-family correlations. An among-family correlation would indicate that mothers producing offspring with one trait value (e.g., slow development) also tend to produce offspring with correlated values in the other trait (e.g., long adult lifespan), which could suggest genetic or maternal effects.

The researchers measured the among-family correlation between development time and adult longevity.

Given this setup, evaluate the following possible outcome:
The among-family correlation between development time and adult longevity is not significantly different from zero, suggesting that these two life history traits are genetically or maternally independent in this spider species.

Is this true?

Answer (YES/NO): NO